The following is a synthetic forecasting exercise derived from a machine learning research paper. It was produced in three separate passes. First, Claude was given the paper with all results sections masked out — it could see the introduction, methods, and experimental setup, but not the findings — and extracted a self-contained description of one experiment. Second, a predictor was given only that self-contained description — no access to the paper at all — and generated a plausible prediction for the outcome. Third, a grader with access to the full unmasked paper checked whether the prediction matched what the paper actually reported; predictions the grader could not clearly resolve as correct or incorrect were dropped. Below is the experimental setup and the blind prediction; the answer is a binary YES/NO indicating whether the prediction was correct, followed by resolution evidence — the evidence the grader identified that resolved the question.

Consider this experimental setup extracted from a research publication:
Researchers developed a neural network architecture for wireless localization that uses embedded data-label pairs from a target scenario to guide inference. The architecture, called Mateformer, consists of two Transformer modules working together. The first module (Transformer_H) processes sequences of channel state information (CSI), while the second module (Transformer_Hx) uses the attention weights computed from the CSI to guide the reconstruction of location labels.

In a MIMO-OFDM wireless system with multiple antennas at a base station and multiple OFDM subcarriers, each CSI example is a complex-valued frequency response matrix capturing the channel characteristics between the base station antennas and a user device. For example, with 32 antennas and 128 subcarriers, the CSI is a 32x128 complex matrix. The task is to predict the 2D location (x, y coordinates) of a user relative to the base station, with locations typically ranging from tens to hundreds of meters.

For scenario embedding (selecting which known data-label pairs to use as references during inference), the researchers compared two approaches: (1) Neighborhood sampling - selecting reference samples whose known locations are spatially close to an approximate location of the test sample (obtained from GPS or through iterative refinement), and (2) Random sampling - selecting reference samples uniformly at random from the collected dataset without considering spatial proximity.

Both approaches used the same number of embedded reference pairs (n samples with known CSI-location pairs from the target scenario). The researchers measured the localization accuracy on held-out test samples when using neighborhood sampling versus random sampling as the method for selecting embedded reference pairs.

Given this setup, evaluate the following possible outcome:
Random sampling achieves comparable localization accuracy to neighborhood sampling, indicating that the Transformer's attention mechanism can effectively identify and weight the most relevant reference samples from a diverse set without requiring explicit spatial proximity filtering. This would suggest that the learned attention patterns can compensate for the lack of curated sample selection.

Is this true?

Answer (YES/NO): NO